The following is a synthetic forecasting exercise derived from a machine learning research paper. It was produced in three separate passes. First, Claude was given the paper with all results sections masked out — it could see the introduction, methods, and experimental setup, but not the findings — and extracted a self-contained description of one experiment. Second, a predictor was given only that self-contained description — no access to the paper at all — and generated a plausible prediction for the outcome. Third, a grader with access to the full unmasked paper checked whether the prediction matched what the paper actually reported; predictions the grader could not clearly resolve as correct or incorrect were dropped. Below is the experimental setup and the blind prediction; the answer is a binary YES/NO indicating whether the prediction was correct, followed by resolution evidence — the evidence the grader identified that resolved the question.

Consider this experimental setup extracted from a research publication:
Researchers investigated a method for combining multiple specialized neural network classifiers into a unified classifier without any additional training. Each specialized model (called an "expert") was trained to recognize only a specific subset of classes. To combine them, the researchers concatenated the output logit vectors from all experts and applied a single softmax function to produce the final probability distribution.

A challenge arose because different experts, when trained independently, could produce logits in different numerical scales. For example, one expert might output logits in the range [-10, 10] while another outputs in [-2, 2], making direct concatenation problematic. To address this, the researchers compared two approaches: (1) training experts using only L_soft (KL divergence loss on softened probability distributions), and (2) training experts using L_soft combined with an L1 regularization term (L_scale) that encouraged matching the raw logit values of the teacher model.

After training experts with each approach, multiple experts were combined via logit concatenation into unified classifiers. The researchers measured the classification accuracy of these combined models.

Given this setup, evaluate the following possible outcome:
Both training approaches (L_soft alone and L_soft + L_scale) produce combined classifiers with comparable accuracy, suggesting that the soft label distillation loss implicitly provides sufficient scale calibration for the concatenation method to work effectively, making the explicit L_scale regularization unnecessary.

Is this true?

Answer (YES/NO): NO